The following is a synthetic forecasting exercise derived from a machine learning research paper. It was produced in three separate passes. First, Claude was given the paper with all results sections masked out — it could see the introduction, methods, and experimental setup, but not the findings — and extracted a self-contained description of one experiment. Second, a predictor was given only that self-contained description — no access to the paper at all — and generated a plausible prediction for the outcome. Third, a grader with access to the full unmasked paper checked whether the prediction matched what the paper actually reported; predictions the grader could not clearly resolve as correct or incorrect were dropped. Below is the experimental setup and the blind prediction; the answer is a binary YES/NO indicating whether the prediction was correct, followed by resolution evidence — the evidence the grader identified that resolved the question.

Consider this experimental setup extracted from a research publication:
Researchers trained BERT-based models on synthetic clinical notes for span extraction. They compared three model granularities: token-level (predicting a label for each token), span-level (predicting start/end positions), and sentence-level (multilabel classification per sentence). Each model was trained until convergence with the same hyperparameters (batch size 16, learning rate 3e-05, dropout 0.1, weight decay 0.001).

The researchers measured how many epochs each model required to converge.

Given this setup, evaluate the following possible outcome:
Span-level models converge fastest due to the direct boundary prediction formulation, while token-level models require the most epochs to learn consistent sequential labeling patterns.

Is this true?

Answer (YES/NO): NO